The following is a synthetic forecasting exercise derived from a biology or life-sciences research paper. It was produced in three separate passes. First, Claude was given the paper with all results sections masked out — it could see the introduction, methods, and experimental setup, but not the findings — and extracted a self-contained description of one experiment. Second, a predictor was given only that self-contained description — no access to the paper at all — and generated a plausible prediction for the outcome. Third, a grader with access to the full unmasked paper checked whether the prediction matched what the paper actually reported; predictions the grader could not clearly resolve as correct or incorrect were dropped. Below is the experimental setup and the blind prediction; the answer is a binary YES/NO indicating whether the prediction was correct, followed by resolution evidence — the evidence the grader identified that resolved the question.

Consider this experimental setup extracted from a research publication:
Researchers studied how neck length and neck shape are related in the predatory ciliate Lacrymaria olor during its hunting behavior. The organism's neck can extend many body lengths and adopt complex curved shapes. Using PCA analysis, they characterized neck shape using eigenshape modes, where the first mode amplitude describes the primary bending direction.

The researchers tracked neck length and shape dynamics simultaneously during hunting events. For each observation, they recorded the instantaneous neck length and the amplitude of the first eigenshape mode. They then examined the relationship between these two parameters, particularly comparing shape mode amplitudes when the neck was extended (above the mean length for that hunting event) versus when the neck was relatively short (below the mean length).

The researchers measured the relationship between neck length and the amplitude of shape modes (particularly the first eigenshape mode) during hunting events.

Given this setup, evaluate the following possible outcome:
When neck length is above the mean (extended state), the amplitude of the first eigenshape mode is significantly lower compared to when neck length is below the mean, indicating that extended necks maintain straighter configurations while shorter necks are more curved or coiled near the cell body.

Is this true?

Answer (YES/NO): YES